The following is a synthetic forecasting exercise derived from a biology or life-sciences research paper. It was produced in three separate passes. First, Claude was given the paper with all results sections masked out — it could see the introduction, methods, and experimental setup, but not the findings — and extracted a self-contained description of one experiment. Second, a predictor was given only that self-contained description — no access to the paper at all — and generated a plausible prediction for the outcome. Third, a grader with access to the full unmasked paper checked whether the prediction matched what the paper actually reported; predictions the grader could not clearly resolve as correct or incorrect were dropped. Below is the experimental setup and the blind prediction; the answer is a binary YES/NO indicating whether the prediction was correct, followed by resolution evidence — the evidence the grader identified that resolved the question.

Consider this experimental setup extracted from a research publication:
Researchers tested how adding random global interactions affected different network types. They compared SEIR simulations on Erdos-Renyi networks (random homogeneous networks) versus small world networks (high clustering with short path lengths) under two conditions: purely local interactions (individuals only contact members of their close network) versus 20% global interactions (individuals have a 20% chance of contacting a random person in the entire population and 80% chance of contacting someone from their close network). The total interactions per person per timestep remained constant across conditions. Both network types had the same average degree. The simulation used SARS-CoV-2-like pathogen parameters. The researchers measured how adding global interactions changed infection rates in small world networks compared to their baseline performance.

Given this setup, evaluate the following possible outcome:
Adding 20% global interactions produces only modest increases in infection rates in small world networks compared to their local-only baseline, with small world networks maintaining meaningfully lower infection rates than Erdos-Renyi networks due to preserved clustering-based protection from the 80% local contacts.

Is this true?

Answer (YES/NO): NO